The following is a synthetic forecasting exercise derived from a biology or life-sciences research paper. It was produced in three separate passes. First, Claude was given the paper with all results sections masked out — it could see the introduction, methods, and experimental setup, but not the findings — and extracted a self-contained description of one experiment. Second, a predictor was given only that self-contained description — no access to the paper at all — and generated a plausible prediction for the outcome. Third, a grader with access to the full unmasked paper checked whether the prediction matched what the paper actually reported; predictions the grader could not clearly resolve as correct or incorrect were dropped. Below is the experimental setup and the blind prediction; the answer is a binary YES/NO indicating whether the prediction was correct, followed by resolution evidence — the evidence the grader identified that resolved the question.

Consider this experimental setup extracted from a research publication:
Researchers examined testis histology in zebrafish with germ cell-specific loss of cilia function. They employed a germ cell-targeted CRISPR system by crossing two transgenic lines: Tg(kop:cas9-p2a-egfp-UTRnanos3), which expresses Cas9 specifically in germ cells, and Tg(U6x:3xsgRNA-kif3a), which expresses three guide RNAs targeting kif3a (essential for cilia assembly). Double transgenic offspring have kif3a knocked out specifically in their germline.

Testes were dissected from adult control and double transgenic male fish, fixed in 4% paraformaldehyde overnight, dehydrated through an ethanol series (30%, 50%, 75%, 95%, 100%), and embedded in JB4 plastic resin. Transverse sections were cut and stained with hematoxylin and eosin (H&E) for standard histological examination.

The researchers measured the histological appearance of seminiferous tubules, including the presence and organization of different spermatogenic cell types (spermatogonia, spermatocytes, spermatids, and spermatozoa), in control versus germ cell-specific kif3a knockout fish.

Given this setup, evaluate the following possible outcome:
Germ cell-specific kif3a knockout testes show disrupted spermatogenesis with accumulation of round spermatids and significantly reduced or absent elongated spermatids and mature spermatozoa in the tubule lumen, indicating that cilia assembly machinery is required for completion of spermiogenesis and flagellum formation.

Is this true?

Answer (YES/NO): NO